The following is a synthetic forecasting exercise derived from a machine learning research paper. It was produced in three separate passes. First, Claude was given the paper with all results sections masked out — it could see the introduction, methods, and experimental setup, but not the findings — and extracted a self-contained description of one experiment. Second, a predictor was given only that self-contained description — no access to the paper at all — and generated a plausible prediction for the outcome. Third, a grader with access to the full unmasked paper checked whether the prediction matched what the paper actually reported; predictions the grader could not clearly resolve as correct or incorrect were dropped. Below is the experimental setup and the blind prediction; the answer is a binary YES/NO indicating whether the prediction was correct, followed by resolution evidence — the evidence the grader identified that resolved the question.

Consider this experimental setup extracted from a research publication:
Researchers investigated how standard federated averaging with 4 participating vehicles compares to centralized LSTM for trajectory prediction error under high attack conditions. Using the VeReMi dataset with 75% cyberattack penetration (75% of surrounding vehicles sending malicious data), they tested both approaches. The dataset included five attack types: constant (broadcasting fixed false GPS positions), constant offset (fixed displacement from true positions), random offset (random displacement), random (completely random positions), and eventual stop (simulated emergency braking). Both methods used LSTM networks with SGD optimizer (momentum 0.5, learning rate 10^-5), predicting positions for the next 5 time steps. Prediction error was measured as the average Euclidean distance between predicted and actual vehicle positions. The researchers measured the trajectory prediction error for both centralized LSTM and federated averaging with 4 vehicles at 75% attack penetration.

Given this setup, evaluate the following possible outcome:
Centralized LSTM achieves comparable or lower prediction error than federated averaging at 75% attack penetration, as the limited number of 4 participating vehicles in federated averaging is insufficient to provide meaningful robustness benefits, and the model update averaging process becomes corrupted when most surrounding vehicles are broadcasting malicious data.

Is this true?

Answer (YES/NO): YES